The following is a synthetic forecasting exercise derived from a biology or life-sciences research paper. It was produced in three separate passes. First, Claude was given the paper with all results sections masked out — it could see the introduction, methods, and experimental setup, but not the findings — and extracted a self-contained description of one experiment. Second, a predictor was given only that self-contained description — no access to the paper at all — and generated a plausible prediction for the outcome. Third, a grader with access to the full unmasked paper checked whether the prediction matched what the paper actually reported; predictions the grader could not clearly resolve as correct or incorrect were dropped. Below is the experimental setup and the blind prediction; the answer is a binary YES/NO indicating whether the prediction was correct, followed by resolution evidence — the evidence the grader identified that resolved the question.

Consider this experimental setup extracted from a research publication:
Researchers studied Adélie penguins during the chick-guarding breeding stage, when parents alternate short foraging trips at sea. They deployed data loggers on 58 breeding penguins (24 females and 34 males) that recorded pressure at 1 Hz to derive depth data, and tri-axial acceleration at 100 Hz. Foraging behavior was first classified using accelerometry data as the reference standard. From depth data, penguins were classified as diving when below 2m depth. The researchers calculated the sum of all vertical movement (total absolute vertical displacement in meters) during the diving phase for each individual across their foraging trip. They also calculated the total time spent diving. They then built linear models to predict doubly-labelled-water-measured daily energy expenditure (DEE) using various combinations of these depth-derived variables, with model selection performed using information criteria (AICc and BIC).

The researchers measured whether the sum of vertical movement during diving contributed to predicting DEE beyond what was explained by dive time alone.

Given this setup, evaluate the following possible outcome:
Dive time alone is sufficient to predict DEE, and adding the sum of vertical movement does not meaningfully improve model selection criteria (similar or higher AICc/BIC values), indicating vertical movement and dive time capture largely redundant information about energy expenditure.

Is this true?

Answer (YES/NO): NO